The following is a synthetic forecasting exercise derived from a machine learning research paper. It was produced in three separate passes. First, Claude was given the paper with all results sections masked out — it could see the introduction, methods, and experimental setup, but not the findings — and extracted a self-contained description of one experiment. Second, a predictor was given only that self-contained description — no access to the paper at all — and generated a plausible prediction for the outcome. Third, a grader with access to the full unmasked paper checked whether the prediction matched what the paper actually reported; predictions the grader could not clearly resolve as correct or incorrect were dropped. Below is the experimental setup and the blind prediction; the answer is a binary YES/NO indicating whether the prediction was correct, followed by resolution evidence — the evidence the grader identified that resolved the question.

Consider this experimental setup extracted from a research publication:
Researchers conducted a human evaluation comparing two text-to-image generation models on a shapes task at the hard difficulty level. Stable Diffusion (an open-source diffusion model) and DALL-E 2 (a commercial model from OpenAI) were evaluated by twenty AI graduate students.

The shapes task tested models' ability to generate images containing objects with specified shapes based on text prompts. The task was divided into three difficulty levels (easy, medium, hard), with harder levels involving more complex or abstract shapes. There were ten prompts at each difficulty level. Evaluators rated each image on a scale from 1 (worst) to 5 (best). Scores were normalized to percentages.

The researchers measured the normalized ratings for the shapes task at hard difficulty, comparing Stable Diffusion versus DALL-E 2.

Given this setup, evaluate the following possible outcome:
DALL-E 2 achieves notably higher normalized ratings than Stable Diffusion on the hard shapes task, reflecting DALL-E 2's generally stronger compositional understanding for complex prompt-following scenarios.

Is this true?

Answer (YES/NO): YES